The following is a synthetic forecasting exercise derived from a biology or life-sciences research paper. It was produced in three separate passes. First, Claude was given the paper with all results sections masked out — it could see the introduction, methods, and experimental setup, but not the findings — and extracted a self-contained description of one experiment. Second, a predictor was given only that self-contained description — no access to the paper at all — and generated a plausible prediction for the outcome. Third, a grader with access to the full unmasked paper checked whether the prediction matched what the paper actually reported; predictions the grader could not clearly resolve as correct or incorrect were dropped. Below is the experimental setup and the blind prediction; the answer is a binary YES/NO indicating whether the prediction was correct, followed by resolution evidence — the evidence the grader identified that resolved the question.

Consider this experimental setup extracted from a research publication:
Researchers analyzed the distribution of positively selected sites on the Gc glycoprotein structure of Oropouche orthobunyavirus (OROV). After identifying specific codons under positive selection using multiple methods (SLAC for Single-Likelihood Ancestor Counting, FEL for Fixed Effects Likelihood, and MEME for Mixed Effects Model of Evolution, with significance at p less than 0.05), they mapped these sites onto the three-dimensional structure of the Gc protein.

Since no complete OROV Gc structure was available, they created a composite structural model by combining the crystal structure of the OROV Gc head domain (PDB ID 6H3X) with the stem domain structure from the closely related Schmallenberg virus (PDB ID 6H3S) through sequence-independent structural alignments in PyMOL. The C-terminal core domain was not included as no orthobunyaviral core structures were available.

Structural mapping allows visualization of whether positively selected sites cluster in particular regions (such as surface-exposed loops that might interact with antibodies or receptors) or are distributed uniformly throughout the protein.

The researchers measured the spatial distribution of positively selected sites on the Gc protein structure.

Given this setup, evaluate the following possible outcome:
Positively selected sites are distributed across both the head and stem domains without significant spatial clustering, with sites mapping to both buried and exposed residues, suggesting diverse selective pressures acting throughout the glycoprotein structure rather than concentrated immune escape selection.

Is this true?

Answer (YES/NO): NO